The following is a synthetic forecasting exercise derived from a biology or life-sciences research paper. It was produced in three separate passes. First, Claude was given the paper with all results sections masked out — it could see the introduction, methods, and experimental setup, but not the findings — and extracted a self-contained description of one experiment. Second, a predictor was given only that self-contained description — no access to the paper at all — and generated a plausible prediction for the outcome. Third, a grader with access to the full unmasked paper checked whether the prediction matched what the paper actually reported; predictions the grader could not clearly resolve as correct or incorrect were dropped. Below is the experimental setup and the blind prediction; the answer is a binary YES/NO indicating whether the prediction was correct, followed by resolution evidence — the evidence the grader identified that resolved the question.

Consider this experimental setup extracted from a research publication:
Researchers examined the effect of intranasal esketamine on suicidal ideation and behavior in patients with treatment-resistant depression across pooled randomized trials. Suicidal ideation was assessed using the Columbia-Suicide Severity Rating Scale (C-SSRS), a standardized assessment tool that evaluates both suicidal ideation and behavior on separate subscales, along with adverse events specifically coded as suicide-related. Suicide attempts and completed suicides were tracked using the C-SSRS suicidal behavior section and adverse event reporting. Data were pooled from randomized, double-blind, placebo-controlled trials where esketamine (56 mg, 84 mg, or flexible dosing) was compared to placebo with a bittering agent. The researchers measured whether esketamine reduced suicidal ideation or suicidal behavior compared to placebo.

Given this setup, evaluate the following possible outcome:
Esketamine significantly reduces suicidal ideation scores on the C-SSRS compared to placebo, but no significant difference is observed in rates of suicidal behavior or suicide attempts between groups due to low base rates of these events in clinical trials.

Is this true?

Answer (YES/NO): NO